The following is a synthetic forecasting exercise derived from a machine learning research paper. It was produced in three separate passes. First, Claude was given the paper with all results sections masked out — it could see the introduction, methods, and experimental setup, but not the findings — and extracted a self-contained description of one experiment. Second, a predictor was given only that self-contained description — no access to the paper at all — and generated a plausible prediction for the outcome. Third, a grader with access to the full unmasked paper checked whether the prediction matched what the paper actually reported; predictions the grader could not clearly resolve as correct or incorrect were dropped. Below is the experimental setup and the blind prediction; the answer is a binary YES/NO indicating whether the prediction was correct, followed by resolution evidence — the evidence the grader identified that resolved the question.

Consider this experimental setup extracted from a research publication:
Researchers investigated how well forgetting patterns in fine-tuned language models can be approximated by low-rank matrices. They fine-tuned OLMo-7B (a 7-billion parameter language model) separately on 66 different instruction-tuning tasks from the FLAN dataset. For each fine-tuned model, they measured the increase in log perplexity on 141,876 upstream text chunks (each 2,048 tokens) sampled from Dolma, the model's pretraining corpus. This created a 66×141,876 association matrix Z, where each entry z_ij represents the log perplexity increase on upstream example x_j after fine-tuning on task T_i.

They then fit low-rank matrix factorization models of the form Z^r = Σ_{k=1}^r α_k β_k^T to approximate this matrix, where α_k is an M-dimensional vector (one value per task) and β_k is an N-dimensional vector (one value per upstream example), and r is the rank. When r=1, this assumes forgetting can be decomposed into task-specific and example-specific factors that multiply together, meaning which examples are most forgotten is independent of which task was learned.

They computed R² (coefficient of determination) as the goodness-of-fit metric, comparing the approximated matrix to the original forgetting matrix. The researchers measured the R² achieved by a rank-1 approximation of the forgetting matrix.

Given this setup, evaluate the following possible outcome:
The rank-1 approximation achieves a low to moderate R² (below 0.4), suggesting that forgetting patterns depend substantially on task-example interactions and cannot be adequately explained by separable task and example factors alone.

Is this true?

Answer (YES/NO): NO